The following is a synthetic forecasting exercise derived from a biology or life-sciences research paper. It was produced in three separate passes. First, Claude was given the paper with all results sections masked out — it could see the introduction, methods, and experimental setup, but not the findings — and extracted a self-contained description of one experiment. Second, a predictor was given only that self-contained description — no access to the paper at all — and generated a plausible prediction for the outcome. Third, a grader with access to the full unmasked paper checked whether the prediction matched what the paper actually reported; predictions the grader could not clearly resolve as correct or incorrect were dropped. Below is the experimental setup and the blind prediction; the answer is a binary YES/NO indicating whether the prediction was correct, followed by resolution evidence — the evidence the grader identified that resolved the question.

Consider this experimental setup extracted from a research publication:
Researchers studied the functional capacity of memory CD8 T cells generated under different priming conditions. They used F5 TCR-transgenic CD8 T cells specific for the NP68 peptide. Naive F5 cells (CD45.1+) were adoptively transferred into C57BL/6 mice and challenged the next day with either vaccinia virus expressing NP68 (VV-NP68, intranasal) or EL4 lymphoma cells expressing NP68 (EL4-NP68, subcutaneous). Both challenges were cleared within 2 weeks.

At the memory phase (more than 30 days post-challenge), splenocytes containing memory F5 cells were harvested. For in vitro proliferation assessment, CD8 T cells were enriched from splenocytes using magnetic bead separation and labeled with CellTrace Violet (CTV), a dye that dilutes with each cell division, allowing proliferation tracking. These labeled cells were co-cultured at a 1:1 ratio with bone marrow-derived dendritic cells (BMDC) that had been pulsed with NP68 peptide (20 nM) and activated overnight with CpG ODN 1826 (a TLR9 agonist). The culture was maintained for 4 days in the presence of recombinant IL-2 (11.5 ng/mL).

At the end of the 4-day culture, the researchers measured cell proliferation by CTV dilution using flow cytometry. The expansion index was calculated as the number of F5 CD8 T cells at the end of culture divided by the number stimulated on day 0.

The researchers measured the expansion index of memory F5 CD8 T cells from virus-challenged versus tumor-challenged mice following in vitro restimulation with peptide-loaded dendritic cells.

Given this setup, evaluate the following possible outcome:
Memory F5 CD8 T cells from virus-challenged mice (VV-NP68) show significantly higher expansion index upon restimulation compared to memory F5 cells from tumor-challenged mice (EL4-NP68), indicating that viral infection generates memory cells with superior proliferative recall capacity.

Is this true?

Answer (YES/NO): YES